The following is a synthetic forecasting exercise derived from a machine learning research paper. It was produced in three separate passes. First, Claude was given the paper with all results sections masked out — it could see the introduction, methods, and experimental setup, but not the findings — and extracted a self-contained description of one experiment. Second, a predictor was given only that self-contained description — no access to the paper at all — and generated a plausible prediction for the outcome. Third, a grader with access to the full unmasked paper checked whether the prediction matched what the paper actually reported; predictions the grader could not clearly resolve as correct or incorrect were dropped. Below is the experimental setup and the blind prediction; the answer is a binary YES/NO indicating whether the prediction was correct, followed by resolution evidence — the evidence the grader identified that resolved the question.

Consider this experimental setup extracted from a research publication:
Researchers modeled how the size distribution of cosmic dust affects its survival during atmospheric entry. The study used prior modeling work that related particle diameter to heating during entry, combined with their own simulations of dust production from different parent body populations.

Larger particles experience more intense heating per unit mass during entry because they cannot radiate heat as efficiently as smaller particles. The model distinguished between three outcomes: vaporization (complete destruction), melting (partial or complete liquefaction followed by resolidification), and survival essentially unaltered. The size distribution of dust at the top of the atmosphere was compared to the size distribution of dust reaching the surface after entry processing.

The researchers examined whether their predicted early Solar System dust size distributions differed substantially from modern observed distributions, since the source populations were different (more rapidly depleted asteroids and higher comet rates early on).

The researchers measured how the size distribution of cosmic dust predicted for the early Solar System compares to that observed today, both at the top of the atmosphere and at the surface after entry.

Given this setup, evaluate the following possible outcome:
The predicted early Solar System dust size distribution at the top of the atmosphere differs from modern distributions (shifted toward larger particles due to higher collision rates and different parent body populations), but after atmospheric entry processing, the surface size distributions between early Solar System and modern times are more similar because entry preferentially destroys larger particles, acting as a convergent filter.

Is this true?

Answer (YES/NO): NO